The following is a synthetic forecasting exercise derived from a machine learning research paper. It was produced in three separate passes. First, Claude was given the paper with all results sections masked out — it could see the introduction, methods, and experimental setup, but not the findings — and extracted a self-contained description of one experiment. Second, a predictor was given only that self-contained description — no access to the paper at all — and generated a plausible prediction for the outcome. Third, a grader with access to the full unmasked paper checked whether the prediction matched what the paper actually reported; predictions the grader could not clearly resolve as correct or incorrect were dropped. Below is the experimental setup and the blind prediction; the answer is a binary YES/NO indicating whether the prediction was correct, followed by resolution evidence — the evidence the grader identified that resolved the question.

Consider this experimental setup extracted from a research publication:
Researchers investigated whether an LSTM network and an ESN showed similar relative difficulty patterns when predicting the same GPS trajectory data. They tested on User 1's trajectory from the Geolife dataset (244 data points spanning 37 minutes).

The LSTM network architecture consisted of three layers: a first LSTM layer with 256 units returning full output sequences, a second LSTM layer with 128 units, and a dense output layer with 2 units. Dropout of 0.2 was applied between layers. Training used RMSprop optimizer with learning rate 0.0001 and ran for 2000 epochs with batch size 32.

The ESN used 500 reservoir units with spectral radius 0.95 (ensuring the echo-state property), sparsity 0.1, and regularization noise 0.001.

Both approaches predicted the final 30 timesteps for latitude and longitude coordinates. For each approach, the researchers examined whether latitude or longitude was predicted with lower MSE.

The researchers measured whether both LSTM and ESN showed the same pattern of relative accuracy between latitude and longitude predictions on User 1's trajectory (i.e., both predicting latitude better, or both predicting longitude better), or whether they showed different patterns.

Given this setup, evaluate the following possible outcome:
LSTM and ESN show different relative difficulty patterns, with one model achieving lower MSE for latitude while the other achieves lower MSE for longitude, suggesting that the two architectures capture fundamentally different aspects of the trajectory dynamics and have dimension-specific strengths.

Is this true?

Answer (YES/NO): YES